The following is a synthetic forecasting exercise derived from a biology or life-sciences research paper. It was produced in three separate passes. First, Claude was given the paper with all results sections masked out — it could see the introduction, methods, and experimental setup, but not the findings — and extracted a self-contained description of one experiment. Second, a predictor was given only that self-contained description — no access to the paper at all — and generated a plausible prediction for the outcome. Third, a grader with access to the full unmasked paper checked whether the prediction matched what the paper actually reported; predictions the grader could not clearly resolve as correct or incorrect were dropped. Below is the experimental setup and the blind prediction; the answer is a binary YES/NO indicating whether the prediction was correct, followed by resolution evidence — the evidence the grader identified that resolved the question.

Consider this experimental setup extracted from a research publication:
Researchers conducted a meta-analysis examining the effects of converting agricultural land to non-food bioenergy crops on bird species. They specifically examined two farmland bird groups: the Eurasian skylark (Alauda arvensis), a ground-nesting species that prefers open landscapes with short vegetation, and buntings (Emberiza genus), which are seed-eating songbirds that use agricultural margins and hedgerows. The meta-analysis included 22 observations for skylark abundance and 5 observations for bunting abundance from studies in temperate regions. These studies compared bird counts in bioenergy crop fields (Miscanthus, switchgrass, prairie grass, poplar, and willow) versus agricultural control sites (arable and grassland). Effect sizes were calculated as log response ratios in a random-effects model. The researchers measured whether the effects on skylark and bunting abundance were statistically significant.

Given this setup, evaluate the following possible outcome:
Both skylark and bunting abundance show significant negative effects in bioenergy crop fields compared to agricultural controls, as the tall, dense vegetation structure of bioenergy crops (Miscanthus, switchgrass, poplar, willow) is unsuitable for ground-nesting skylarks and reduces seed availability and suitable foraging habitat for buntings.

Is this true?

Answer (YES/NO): NO